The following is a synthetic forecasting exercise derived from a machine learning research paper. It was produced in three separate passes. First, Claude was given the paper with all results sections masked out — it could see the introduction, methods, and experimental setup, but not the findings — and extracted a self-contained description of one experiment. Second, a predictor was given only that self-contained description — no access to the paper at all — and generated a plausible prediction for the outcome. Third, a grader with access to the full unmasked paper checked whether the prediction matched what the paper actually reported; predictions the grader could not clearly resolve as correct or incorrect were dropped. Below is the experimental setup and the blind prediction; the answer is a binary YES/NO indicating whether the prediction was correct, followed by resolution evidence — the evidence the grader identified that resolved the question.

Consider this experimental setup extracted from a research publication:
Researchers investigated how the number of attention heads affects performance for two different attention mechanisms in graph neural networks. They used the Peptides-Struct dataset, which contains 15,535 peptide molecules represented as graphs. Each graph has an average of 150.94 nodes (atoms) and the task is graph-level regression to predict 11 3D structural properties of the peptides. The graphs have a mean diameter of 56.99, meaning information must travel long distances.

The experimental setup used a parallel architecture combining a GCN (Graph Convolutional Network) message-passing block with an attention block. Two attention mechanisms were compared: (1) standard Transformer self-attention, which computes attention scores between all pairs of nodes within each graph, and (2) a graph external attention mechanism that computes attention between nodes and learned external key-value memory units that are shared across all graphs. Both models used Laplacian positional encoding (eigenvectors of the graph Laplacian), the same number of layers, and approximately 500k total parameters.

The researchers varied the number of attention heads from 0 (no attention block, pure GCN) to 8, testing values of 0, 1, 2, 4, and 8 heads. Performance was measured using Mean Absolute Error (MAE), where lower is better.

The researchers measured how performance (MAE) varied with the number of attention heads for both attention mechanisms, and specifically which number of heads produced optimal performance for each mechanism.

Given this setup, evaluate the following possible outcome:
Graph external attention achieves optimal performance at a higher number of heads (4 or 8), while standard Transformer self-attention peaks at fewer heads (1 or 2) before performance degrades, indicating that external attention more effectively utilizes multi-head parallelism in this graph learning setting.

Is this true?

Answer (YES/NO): YES